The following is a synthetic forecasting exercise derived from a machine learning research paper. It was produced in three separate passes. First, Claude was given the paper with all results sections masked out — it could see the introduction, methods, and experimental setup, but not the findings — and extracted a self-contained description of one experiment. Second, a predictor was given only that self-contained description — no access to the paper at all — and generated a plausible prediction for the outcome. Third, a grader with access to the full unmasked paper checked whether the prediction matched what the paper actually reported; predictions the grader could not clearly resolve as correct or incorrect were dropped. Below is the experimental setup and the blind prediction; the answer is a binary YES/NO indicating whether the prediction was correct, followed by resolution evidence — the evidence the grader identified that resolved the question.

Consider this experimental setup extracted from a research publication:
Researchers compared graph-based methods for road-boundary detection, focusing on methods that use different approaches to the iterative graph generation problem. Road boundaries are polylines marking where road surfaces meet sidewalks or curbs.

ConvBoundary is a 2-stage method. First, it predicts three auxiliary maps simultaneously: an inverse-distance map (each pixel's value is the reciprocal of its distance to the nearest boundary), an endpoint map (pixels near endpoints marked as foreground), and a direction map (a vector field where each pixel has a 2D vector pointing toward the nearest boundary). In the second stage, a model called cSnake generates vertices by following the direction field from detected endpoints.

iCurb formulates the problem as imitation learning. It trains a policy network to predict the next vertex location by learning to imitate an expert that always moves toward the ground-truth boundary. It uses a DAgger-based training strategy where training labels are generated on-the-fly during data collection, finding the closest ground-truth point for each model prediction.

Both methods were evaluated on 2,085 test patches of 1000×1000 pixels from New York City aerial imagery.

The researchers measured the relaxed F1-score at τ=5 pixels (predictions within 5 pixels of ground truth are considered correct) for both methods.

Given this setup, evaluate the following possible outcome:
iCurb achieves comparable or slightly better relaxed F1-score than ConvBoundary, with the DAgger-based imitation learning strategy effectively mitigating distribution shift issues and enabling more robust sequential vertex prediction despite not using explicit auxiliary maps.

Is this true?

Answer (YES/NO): NO